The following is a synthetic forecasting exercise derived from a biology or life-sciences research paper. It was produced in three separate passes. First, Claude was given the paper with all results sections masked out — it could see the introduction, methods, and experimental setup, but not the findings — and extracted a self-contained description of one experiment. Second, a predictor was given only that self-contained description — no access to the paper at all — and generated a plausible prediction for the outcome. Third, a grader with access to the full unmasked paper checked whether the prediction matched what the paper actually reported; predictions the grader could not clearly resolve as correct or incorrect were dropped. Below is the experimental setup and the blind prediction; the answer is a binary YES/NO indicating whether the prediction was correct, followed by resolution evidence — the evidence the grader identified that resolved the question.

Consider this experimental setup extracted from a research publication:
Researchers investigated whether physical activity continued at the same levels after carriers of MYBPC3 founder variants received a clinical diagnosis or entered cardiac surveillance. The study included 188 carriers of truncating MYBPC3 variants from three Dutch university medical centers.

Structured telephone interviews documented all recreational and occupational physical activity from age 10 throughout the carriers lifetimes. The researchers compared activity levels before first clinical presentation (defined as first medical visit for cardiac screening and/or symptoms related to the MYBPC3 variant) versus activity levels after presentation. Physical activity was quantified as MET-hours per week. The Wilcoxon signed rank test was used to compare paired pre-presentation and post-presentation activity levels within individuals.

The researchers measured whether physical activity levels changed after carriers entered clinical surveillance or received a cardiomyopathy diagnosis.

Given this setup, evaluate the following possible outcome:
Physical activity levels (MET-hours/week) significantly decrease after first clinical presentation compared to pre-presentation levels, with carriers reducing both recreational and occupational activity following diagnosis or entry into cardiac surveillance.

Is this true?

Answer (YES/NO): NO